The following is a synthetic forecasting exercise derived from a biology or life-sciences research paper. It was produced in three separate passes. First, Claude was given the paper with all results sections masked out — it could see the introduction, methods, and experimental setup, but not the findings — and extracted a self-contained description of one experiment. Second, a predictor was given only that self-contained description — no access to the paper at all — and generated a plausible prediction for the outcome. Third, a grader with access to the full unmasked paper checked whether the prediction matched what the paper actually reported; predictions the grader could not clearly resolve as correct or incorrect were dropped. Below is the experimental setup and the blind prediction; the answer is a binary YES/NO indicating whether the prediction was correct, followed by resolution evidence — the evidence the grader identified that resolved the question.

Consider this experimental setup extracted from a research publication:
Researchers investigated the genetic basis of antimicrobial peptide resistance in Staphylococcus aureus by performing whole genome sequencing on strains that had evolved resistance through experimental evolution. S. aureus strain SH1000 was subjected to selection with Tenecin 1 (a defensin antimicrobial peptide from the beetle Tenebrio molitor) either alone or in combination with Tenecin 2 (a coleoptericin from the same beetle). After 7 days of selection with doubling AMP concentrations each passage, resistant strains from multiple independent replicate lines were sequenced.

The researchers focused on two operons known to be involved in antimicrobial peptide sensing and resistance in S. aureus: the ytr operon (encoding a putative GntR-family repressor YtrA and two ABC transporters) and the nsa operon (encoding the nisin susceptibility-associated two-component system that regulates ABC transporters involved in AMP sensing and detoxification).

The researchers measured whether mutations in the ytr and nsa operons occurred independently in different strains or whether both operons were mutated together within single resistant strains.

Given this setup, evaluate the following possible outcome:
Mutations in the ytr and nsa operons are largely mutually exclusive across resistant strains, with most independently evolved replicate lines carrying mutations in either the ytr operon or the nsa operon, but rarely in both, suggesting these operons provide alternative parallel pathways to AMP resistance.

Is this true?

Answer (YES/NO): YES